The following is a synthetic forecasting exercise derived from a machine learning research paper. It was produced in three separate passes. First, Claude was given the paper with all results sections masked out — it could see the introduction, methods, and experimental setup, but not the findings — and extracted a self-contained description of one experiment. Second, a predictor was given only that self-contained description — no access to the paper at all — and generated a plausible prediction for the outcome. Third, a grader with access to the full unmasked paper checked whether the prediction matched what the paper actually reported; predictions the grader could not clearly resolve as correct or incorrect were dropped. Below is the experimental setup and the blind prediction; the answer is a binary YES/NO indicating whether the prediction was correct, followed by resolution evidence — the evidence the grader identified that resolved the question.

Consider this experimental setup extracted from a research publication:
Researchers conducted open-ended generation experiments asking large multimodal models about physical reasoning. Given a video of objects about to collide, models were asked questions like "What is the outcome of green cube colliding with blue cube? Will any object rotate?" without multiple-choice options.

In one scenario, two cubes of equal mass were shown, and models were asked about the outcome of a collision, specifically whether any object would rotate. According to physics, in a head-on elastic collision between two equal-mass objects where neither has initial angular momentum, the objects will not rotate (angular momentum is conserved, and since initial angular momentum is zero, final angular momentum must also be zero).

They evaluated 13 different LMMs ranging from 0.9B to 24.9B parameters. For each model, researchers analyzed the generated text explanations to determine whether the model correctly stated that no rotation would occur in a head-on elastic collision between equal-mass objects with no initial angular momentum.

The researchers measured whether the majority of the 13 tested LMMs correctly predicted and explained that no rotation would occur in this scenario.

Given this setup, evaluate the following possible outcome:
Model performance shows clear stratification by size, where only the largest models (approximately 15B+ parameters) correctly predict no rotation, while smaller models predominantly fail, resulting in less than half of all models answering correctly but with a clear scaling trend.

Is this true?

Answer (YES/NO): NO